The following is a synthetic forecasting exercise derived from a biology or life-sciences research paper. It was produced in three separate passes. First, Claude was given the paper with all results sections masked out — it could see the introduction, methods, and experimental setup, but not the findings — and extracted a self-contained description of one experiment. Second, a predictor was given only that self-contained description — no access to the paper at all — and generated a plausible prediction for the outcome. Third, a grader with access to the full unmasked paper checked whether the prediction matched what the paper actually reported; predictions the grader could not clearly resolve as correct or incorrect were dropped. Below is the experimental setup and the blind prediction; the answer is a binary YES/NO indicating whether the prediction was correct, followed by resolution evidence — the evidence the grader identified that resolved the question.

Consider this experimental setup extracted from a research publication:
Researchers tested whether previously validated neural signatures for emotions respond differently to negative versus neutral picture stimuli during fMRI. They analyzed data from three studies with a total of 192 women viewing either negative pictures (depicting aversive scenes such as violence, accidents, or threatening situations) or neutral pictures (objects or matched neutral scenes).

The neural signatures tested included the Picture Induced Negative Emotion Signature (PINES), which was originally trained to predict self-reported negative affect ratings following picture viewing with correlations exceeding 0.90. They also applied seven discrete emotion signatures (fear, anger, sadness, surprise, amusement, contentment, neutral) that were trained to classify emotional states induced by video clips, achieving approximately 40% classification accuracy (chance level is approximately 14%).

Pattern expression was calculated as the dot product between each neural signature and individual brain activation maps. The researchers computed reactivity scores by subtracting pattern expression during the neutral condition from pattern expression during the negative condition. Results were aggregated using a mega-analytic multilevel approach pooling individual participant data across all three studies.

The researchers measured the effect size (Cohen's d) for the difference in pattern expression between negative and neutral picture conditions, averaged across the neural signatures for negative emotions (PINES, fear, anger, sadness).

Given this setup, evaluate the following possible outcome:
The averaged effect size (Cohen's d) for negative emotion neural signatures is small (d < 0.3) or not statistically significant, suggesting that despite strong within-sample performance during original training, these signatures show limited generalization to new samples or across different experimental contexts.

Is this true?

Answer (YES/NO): NO